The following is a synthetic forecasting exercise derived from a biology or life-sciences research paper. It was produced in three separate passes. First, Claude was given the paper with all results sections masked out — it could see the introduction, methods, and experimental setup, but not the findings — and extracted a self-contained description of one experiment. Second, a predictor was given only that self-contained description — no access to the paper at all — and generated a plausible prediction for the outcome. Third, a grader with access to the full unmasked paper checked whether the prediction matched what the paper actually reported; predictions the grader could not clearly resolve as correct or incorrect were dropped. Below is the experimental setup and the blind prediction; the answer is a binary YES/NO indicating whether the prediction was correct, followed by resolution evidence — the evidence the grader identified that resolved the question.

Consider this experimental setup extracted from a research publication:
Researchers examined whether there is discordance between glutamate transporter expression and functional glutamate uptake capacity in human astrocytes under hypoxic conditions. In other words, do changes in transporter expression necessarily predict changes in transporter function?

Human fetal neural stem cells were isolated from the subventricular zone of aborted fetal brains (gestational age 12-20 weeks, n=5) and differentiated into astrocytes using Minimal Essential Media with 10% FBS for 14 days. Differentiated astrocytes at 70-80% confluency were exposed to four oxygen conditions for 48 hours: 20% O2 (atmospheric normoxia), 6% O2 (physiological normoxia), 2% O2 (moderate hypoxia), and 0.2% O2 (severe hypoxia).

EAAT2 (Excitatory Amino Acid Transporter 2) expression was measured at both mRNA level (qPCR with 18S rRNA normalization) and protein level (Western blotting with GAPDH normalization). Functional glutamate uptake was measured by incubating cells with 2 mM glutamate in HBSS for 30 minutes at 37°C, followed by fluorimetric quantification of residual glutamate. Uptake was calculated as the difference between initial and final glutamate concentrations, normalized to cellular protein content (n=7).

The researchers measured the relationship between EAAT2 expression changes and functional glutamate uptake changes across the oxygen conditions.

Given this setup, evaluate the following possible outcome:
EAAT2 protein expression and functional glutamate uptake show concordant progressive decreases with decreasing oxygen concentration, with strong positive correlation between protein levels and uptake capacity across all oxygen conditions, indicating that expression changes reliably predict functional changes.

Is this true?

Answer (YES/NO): NO